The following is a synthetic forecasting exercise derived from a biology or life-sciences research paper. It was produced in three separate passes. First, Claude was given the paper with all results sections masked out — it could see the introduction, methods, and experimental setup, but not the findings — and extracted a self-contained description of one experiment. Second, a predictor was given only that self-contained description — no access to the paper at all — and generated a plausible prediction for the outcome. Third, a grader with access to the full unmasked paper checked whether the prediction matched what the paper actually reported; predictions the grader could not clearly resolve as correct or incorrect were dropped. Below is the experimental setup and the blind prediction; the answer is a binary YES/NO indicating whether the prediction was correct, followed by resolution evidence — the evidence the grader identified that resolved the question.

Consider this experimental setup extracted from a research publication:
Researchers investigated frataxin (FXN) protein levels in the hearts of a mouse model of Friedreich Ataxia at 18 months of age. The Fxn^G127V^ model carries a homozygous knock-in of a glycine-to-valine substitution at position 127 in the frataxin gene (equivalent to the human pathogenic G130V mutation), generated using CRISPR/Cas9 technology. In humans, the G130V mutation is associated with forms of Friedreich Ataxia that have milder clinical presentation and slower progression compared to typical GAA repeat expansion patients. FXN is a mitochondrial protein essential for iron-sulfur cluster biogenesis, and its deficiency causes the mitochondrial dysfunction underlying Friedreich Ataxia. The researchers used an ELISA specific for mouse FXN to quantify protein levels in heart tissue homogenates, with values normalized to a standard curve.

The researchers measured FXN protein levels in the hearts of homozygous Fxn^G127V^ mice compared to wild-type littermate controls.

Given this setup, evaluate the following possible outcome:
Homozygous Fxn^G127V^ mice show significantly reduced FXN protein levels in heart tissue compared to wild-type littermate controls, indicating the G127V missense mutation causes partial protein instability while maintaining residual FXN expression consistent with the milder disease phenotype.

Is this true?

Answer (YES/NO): NO